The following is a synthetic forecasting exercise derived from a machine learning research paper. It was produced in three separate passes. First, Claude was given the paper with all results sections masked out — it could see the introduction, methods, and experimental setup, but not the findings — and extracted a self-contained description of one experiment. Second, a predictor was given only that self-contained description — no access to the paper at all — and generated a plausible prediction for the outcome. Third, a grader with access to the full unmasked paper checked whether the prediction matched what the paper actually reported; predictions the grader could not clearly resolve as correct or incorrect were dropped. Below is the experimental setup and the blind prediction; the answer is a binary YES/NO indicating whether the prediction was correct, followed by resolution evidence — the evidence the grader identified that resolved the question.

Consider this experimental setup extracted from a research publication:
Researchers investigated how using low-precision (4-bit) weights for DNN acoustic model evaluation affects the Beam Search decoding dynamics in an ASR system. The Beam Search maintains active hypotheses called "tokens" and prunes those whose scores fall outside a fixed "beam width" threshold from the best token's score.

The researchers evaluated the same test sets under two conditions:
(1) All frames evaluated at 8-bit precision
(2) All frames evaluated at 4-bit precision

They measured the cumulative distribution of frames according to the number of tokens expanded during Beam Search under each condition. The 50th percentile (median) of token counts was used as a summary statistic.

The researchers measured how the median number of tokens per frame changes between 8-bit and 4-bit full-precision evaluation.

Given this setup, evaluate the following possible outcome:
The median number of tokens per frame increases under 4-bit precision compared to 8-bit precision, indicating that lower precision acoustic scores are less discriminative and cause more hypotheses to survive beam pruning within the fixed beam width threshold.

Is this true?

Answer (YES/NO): YES